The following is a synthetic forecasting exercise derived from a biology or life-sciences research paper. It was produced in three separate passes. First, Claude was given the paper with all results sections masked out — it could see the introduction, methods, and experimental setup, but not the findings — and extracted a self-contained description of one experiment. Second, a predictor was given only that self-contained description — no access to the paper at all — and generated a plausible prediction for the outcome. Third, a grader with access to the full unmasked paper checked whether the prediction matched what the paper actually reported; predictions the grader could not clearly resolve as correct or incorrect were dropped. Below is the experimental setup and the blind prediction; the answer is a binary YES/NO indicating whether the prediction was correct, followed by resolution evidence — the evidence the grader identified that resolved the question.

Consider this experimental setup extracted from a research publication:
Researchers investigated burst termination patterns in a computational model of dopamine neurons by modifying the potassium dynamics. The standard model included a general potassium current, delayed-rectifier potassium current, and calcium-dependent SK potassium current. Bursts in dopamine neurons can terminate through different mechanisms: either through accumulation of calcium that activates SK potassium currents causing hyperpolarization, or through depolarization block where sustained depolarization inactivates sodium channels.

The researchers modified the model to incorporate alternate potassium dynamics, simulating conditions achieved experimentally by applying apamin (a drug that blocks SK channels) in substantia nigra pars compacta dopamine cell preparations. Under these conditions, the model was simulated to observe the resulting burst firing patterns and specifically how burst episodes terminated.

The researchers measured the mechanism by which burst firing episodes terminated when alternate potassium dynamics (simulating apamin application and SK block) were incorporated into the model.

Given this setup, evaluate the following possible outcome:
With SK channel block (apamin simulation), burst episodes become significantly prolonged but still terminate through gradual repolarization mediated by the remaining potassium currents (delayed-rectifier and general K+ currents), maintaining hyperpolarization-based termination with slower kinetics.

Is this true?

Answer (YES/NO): NO